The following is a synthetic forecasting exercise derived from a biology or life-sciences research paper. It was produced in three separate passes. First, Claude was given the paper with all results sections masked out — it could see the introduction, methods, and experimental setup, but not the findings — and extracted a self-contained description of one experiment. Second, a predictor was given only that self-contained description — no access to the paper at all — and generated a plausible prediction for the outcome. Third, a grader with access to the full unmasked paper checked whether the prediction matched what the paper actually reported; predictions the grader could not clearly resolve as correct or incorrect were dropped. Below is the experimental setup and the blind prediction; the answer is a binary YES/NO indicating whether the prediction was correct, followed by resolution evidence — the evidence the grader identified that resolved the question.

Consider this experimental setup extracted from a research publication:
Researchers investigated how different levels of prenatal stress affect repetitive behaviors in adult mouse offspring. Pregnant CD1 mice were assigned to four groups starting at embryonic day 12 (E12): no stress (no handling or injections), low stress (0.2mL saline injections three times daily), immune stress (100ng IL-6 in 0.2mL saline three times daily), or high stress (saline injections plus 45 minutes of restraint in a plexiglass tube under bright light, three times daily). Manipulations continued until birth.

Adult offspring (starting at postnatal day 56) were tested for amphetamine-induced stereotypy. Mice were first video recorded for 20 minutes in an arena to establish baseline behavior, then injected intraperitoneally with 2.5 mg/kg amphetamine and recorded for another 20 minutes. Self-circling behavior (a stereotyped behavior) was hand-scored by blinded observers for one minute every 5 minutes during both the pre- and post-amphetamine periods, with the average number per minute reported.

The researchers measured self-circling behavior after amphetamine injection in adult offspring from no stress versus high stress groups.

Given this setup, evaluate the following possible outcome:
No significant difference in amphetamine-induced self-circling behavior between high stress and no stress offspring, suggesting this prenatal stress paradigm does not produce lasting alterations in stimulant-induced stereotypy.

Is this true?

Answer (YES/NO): NO